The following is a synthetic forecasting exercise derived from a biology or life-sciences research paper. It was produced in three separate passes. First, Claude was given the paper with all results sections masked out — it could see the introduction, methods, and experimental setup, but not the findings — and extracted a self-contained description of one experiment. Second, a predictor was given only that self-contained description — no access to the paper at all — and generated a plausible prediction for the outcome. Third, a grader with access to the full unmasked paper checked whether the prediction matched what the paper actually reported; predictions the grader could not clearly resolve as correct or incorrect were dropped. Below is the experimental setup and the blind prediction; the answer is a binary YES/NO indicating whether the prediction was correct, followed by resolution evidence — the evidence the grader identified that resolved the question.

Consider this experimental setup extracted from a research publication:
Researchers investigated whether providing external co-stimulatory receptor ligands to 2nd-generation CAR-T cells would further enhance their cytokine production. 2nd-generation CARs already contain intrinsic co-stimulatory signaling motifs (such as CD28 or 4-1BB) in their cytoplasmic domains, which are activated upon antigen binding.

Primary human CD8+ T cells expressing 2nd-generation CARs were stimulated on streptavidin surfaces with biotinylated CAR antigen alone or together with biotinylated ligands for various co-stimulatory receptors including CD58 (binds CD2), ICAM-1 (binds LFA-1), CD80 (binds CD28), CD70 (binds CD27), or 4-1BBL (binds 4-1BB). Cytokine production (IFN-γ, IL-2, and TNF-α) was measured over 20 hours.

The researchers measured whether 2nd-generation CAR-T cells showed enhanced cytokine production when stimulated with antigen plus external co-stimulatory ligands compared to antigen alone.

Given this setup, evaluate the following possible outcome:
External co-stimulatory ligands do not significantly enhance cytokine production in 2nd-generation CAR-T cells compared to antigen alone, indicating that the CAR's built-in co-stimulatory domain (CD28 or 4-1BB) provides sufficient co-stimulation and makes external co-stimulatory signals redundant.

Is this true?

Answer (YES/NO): NO